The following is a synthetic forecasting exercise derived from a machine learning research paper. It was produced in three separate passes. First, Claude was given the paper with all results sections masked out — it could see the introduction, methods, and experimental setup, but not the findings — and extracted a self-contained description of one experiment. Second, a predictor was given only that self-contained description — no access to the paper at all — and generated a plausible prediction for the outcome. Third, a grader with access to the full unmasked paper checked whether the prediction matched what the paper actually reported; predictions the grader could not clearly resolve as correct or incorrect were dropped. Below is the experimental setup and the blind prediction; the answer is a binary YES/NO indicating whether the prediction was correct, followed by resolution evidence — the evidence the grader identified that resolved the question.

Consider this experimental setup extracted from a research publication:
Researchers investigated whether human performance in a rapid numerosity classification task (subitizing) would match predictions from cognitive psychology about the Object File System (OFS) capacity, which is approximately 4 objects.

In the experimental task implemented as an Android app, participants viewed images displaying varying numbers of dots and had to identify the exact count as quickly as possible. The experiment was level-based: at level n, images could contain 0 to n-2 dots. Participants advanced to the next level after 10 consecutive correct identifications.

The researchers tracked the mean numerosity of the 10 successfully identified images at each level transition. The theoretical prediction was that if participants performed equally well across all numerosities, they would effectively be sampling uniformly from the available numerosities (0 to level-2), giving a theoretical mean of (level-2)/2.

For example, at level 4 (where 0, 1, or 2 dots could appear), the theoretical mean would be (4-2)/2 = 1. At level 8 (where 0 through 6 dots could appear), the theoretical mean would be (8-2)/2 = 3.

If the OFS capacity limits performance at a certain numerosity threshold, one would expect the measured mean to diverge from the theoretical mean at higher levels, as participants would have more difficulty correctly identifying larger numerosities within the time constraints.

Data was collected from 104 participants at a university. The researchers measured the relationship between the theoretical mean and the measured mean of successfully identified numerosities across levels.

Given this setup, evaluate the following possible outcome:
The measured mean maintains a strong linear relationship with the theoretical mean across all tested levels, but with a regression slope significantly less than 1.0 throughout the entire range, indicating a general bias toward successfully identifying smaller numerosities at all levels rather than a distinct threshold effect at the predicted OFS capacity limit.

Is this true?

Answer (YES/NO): NO